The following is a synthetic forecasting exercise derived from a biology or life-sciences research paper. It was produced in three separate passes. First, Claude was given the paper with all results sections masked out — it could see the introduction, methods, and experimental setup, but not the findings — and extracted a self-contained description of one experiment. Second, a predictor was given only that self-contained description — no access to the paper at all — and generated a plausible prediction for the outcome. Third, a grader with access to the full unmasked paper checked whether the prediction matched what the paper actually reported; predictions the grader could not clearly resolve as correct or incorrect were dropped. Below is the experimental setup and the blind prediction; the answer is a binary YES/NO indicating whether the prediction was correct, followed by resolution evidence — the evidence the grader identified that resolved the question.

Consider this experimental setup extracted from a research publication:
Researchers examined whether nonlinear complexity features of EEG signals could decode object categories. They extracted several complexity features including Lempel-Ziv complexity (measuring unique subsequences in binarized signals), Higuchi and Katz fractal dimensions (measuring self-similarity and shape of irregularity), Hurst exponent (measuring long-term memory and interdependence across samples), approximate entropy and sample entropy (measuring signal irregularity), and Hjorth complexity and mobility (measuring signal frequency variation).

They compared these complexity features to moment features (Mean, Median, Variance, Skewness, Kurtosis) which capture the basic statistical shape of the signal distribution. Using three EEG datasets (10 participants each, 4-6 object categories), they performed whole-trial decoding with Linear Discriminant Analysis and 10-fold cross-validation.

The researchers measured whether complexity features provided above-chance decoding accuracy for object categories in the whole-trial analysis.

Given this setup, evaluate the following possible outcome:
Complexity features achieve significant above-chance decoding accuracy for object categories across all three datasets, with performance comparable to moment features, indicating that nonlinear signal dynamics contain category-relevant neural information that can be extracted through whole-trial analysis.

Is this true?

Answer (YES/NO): NO